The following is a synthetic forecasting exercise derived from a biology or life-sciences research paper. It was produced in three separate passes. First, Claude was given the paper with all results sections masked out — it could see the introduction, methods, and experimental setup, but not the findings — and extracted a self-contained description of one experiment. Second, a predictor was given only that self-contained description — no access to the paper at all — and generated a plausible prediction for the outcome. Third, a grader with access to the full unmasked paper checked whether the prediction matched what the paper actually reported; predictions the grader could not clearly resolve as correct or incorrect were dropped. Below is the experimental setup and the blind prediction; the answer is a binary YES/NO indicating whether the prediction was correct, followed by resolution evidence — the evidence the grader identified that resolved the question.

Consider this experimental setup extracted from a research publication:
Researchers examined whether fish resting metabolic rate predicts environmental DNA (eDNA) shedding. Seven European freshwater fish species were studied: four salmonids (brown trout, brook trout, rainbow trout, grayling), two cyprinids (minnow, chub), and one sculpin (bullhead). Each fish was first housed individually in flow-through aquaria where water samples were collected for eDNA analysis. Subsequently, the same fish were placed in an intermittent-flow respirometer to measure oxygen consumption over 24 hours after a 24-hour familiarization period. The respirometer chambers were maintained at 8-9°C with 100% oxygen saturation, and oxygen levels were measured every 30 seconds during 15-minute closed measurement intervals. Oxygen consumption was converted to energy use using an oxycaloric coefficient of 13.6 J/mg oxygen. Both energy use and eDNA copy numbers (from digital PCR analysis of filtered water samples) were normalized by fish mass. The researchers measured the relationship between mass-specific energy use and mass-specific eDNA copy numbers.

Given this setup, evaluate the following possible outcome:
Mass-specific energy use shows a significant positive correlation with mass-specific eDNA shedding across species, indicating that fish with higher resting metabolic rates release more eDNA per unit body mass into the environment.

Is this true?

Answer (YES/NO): NO